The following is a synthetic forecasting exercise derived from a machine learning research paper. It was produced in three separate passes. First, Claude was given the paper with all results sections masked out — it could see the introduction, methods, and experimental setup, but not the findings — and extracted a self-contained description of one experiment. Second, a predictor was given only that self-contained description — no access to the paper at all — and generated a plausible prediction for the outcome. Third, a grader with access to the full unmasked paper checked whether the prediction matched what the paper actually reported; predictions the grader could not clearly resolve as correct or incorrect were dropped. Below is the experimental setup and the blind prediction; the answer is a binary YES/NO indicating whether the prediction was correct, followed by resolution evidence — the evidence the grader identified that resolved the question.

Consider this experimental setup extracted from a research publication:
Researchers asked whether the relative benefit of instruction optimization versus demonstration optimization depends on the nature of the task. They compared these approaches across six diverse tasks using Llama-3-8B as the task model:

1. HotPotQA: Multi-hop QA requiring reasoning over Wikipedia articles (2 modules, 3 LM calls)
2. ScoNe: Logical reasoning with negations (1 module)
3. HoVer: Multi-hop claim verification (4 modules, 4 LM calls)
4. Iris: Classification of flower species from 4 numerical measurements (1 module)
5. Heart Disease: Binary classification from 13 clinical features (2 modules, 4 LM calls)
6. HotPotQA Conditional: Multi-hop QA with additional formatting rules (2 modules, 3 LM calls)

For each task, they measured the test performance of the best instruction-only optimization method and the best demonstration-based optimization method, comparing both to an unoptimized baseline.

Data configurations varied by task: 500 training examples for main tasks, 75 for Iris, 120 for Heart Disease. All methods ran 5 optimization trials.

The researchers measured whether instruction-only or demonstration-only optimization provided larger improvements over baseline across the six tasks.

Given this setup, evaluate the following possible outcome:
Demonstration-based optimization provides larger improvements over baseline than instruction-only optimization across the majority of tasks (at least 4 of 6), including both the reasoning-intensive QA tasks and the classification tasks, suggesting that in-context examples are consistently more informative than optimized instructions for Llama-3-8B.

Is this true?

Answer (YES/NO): YES